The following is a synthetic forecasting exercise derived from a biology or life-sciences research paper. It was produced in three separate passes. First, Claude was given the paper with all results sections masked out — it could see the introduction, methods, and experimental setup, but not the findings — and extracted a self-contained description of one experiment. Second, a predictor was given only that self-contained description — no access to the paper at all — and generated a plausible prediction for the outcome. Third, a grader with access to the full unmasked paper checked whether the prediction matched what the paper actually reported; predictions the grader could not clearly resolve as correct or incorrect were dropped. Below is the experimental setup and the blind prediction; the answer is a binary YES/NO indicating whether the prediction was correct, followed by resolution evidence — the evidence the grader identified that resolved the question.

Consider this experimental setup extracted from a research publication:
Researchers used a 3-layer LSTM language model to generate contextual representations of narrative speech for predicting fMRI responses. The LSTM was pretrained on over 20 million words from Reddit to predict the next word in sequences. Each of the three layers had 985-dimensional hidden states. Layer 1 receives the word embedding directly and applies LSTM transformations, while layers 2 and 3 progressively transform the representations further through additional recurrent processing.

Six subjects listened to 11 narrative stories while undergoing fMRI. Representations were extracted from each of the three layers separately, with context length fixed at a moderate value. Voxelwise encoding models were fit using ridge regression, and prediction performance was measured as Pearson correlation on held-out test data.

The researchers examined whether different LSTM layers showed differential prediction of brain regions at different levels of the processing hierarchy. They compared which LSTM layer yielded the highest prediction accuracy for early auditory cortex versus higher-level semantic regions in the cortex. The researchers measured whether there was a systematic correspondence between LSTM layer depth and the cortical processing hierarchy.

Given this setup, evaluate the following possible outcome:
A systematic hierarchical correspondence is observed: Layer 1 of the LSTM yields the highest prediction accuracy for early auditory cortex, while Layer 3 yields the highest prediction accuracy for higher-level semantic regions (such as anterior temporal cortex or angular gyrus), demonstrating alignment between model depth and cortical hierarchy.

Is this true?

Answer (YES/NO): NO